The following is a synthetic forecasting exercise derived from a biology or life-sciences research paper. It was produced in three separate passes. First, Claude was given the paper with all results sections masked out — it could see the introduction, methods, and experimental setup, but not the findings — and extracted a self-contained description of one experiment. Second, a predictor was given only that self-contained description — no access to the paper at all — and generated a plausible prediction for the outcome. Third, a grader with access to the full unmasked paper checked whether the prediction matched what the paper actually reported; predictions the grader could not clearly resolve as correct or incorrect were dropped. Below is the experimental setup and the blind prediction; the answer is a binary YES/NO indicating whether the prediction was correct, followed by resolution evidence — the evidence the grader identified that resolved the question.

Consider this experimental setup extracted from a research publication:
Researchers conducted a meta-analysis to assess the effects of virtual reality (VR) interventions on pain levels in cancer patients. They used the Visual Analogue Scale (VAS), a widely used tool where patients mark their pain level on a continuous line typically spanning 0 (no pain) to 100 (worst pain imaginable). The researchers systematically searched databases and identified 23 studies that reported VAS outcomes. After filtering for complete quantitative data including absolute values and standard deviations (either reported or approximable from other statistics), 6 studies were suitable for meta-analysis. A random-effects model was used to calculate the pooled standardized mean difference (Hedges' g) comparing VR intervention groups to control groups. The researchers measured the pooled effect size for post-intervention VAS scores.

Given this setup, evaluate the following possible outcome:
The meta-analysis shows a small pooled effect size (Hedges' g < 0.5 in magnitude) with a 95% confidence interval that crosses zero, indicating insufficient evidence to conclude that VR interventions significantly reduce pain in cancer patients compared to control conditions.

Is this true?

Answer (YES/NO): NO